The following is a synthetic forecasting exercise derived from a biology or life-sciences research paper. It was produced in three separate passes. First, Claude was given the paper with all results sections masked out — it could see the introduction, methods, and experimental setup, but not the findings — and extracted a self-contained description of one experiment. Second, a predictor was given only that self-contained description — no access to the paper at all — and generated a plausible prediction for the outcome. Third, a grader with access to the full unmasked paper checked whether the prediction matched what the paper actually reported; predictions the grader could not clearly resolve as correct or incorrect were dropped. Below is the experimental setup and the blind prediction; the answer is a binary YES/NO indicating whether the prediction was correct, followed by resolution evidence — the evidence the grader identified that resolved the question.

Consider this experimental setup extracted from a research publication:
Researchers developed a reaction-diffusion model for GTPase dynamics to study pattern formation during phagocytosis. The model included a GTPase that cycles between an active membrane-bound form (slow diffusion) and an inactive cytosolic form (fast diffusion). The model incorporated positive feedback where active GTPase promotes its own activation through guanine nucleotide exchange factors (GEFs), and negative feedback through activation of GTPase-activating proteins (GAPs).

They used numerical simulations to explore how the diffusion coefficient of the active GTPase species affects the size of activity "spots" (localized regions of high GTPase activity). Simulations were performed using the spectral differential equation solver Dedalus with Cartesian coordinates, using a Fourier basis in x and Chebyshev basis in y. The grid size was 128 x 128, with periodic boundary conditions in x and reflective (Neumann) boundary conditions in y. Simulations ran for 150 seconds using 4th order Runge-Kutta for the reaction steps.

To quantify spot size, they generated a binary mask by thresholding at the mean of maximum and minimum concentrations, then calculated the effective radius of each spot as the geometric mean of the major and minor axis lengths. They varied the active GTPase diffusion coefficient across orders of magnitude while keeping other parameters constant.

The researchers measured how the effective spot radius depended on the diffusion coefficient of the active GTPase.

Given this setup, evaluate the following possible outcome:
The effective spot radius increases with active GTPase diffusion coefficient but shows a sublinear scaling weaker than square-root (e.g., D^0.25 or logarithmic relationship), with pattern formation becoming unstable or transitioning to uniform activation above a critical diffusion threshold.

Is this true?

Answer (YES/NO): NO